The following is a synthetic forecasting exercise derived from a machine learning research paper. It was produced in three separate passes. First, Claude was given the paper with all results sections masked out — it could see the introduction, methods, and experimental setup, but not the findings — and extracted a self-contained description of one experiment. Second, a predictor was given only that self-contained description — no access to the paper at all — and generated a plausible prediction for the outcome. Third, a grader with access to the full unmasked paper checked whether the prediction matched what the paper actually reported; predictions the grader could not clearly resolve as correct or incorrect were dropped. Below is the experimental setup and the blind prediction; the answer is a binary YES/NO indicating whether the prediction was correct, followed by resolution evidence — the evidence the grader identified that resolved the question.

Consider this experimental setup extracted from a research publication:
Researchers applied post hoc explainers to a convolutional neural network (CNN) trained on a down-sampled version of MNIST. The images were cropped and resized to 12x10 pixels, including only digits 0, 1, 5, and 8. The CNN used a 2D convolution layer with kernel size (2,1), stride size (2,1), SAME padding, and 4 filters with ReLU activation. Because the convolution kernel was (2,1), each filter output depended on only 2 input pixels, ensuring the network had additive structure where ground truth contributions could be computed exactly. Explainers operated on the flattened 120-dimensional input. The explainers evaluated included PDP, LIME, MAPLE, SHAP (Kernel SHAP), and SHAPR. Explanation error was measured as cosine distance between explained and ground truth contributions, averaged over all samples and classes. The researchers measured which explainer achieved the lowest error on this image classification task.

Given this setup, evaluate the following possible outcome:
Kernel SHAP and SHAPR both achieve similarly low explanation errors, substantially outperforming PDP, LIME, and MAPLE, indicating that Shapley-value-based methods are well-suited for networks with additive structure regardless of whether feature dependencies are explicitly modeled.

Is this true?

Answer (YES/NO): NO